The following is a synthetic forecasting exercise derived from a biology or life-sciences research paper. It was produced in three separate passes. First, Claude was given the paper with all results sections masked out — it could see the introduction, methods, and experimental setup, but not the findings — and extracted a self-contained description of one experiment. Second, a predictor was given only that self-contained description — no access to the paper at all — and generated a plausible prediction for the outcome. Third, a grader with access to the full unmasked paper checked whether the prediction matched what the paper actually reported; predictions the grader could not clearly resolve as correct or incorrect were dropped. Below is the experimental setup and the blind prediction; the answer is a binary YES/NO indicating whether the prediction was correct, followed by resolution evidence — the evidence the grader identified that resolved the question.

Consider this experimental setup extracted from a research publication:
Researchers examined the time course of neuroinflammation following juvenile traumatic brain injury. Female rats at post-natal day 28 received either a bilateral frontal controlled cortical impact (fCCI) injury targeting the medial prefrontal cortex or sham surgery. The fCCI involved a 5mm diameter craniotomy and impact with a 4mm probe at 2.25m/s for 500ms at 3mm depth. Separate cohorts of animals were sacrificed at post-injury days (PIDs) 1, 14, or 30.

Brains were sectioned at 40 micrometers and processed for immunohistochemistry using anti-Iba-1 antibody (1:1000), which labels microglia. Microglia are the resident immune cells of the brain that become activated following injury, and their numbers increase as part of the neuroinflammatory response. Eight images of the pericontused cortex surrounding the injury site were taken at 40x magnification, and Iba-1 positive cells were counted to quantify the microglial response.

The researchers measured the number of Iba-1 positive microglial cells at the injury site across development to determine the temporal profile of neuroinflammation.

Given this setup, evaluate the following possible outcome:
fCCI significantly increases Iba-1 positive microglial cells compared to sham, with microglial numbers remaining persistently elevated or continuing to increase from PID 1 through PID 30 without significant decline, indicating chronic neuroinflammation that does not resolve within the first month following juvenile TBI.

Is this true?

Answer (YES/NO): YES